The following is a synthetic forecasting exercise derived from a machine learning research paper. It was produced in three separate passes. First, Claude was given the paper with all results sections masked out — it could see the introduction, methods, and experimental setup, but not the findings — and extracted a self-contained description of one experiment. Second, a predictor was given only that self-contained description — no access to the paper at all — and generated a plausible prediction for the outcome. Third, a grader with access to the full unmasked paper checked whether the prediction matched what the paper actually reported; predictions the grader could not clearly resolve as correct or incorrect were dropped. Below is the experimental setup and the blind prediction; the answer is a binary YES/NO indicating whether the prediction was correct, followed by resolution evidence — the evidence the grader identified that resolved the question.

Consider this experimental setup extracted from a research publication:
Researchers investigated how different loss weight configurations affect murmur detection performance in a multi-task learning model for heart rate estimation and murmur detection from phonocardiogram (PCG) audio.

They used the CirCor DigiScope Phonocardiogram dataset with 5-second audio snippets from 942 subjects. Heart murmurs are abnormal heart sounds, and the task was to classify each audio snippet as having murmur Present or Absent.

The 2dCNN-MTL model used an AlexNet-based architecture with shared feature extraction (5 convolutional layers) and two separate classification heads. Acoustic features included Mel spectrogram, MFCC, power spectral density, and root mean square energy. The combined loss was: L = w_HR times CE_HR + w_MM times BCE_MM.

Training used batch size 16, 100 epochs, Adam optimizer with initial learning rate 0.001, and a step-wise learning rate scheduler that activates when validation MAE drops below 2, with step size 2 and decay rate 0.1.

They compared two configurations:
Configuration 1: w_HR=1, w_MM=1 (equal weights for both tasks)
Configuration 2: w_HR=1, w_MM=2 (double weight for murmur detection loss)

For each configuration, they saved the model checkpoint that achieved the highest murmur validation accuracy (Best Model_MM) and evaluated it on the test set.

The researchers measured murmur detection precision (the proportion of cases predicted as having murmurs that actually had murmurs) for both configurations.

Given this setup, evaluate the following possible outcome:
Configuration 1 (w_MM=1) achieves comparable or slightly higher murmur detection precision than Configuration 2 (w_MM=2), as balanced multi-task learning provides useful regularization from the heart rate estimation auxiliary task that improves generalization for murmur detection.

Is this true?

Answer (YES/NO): NO